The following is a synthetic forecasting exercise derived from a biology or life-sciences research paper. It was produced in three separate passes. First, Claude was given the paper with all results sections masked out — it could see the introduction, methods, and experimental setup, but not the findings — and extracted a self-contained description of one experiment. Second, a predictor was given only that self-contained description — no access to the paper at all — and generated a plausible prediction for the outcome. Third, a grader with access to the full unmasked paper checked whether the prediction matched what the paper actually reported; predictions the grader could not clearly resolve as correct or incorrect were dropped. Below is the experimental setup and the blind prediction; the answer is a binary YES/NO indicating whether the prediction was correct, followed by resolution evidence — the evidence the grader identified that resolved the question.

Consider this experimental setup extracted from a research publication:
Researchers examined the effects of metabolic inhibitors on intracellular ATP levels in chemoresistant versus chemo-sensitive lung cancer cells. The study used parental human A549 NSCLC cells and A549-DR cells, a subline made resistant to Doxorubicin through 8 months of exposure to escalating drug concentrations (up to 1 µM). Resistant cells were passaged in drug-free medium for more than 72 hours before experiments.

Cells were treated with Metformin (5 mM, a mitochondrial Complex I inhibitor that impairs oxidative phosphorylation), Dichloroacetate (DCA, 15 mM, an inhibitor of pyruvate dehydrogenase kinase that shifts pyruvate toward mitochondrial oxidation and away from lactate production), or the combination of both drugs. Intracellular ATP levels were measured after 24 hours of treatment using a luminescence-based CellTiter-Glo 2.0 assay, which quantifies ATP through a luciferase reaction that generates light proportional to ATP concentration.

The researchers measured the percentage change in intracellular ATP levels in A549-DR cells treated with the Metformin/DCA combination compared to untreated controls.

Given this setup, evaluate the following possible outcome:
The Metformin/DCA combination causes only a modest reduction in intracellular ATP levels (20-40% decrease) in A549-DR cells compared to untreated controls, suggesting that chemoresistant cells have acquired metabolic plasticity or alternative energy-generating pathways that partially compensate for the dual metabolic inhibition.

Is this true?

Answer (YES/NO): NO